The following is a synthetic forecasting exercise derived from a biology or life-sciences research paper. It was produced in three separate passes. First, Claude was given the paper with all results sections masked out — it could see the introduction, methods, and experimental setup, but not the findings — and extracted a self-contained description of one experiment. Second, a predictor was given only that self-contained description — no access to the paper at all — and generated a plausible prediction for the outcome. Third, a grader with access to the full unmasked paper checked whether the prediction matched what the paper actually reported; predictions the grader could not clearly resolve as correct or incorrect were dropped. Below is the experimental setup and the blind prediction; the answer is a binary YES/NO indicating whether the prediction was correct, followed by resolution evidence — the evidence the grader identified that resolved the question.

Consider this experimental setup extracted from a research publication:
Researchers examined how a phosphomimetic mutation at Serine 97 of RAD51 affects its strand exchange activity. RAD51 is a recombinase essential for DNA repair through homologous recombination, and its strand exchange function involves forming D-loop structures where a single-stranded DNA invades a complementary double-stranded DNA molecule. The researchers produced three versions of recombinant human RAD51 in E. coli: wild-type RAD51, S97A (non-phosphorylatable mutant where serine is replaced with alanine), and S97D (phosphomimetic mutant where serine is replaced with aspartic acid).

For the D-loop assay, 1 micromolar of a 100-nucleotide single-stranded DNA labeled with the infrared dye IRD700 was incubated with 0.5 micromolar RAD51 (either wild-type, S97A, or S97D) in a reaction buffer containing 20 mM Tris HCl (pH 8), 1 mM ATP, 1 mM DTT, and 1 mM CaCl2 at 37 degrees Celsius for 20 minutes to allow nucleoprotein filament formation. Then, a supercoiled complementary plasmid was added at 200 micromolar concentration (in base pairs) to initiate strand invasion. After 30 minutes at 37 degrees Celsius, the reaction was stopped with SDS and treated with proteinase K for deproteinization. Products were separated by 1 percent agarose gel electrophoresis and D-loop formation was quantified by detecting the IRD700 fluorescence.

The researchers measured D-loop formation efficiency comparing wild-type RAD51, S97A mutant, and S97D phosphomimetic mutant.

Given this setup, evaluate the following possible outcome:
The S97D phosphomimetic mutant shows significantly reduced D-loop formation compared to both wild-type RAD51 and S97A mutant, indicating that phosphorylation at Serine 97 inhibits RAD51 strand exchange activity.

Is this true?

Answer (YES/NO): NO